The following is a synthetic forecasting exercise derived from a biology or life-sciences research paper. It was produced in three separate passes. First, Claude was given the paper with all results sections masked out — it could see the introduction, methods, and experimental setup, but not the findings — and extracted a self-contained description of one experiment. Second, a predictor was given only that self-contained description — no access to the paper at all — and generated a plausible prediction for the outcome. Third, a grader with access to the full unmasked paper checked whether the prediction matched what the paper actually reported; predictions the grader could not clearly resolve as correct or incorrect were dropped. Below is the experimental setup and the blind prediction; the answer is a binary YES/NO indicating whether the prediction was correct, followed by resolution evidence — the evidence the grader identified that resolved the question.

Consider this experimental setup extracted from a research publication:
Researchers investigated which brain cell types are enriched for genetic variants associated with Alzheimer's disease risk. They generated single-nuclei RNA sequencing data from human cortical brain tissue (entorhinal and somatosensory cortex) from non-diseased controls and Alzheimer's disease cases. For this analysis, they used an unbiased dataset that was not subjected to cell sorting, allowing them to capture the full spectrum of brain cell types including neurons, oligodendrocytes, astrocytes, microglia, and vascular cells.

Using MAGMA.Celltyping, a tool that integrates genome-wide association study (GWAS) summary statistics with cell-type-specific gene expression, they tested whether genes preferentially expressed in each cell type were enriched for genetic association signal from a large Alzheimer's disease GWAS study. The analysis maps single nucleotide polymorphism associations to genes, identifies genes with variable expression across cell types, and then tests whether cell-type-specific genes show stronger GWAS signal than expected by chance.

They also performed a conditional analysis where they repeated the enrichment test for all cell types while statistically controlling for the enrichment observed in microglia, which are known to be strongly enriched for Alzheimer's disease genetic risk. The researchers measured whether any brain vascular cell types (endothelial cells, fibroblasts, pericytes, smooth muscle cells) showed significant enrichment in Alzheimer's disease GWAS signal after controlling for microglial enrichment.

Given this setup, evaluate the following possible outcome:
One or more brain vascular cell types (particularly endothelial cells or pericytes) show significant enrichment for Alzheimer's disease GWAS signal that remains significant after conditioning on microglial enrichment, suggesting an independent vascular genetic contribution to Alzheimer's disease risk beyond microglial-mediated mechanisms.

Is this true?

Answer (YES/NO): NO